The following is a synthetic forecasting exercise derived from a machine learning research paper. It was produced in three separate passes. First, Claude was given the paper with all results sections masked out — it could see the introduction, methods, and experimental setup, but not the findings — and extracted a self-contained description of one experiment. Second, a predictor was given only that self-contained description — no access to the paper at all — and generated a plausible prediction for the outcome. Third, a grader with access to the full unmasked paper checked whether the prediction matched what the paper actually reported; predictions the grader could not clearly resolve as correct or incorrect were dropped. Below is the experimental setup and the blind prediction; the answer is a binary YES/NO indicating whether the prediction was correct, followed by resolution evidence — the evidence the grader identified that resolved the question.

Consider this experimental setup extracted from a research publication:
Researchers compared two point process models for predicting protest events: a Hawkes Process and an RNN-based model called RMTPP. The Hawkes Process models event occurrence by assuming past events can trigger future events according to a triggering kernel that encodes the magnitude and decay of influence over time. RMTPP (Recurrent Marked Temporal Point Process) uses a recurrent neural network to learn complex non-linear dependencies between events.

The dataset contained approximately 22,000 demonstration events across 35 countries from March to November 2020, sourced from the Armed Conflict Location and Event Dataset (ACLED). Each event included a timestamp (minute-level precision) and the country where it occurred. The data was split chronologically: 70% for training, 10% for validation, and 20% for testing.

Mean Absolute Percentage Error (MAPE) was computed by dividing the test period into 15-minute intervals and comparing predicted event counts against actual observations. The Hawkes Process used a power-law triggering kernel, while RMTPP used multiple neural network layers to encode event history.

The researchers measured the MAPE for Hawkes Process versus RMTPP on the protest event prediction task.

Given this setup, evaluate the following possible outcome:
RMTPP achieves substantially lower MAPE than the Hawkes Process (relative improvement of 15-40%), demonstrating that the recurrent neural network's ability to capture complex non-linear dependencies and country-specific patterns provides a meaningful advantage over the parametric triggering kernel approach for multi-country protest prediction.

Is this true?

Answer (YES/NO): NO